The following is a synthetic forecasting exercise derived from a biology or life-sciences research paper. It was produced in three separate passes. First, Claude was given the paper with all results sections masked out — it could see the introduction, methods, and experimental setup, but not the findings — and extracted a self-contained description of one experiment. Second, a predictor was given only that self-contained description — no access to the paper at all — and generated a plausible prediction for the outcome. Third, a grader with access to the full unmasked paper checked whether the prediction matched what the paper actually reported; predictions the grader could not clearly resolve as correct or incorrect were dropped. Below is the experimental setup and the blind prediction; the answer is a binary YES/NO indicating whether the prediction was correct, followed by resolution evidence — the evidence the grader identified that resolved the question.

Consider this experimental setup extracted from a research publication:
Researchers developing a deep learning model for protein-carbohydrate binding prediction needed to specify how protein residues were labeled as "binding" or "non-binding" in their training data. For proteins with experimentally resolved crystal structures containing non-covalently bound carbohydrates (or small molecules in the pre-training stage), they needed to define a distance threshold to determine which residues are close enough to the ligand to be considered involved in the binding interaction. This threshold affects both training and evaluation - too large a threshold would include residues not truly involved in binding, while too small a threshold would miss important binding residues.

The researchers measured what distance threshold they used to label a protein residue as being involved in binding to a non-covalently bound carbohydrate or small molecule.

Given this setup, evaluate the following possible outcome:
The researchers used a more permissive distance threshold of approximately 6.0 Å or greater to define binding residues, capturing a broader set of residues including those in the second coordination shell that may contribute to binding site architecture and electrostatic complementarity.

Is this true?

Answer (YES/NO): NO